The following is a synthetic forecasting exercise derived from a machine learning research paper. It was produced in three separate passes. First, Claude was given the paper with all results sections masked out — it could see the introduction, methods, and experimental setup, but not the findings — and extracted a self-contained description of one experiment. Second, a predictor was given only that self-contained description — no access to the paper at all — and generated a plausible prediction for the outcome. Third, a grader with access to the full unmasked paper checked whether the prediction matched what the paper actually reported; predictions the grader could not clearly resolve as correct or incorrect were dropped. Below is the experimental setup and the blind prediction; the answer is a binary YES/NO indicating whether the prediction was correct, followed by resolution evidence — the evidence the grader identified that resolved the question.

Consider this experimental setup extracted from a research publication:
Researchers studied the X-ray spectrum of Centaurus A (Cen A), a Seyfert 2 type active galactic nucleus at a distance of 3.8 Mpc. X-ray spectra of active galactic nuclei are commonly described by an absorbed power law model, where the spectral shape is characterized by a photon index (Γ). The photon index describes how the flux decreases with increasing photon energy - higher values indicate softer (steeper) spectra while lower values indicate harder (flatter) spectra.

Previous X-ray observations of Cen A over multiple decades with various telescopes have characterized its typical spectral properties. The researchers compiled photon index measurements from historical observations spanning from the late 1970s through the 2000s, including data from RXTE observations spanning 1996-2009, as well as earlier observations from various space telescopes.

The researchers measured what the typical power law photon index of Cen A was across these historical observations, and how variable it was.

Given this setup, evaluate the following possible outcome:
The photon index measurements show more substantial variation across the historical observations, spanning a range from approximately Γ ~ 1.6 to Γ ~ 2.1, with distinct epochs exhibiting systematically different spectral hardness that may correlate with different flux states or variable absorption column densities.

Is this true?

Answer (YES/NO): NO